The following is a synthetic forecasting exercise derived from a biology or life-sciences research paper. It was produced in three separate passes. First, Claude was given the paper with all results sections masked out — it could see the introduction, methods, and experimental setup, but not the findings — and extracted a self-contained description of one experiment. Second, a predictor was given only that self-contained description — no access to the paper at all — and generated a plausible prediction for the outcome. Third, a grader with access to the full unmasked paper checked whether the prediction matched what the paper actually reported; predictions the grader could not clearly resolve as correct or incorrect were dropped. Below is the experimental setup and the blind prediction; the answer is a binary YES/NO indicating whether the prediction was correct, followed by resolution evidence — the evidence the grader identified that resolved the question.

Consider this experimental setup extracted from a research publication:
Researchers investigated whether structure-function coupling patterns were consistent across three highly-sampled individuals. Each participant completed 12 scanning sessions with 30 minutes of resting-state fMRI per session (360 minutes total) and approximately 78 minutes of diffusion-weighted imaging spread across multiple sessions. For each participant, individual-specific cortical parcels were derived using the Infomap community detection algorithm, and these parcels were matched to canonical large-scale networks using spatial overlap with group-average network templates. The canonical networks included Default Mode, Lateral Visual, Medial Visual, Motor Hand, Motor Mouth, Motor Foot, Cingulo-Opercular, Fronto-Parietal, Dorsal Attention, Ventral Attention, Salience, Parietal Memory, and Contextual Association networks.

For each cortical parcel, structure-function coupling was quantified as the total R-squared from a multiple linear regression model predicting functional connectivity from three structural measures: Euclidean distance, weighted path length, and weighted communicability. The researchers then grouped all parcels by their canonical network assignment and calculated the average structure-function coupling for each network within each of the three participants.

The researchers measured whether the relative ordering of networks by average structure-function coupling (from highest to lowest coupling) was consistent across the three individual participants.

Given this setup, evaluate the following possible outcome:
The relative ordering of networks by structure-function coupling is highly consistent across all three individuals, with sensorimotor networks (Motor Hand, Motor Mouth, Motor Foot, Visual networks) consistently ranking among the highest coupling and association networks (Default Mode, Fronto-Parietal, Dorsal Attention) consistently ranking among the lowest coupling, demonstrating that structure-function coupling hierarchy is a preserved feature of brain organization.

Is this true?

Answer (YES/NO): NO